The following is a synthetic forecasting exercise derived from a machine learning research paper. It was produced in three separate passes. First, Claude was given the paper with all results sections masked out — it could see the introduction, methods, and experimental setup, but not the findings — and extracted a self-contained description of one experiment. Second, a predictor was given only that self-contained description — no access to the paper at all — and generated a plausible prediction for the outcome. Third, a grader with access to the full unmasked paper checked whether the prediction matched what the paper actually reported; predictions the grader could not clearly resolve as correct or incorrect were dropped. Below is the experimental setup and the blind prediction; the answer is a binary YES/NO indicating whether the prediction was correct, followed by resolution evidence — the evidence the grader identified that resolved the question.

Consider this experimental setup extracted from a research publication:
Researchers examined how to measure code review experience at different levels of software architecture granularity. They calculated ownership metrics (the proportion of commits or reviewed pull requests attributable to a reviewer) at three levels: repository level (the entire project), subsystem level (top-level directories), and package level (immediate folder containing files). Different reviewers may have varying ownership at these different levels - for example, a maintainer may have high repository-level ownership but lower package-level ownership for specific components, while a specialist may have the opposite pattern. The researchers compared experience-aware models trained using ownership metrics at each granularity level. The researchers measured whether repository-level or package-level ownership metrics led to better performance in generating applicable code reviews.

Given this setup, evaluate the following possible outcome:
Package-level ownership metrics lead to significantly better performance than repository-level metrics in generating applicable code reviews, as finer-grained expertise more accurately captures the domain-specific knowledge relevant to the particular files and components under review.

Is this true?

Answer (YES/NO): NO